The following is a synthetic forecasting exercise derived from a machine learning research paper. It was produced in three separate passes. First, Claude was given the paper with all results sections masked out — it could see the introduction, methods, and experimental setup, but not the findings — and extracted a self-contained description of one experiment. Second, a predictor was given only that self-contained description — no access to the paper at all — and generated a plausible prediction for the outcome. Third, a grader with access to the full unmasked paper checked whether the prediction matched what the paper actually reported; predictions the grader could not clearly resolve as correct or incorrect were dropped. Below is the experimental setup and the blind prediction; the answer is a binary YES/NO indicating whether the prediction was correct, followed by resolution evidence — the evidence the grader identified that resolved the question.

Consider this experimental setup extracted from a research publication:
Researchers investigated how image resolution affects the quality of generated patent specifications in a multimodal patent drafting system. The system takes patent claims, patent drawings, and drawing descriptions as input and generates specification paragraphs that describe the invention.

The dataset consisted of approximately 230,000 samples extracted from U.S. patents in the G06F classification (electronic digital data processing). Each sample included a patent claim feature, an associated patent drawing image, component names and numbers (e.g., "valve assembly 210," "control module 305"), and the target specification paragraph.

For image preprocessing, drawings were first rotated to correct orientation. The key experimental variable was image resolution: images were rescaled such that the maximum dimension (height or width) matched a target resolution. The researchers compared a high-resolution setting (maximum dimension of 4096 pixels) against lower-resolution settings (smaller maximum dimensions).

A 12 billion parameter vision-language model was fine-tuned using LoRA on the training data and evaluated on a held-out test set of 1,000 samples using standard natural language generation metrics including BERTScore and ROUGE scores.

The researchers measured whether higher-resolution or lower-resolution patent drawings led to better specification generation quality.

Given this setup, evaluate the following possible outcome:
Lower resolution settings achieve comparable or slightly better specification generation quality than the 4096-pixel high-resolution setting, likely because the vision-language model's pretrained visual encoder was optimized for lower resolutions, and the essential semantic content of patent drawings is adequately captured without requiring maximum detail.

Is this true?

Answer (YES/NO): NO